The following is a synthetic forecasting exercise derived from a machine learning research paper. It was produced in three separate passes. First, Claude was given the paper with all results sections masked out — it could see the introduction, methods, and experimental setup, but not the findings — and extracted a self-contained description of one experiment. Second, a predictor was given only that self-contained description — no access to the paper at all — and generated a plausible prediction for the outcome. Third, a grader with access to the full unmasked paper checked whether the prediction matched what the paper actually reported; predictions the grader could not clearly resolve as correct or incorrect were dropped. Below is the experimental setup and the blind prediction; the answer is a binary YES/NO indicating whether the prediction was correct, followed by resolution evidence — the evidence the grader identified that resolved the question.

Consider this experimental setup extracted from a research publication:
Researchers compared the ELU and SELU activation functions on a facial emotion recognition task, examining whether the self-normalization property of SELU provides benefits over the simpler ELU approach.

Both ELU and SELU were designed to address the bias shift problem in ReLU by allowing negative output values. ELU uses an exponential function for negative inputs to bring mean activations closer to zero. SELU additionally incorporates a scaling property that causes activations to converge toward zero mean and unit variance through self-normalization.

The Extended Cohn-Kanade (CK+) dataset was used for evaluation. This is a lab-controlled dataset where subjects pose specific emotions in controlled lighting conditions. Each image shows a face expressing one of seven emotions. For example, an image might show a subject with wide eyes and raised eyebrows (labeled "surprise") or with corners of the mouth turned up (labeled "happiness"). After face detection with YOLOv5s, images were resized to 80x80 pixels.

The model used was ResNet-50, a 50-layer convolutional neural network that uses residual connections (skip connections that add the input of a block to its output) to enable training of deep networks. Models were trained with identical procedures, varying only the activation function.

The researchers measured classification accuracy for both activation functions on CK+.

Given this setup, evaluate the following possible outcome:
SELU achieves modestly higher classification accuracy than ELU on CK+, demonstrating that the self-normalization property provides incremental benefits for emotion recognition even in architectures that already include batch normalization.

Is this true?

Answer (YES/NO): NO